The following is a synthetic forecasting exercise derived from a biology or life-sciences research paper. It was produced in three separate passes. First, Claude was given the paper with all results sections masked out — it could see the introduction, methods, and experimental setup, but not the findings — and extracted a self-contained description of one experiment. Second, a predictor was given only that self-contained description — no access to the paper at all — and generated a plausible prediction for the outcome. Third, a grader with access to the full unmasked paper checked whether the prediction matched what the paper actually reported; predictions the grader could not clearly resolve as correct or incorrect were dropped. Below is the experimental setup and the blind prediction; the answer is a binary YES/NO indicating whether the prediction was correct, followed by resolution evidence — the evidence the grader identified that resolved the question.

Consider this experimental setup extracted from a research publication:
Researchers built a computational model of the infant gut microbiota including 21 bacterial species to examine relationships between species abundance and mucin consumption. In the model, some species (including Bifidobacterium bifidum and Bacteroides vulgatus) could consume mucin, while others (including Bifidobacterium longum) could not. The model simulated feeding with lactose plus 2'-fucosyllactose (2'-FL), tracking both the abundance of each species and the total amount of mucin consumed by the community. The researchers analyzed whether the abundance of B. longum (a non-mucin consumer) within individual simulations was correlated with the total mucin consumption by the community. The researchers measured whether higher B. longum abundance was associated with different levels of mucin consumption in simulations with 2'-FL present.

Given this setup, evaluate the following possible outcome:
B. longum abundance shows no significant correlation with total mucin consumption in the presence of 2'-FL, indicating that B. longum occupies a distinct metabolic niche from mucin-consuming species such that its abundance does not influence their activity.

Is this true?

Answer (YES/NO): NO